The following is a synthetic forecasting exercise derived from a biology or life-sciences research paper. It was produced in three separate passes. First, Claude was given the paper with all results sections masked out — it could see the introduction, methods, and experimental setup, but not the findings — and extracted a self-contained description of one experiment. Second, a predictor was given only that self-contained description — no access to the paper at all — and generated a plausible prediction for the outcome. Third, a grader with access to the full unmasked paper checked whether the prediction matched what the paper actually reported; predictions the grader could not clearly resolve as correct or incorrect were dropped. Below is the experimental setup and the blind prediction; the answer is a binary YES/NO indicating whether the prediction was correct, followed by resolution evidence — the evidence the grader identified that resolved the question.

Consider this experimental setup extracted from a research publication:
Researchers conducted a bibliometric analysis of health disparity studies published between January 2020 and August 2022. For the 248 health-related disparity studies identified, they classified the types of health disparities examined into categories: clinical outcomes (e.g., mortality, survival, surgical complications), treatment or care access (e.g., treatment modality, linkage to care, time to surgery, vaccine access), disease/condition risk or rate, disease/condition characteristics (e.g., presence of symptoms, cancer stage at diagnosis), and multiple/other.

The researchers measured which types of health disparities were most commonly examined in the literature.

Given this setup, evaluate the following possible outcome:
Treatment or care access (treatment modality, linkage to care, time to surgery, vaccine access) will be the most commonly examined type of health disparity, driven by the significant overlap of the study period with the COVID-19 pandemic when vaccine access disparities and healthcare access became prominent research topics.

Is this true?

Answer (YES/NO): NO